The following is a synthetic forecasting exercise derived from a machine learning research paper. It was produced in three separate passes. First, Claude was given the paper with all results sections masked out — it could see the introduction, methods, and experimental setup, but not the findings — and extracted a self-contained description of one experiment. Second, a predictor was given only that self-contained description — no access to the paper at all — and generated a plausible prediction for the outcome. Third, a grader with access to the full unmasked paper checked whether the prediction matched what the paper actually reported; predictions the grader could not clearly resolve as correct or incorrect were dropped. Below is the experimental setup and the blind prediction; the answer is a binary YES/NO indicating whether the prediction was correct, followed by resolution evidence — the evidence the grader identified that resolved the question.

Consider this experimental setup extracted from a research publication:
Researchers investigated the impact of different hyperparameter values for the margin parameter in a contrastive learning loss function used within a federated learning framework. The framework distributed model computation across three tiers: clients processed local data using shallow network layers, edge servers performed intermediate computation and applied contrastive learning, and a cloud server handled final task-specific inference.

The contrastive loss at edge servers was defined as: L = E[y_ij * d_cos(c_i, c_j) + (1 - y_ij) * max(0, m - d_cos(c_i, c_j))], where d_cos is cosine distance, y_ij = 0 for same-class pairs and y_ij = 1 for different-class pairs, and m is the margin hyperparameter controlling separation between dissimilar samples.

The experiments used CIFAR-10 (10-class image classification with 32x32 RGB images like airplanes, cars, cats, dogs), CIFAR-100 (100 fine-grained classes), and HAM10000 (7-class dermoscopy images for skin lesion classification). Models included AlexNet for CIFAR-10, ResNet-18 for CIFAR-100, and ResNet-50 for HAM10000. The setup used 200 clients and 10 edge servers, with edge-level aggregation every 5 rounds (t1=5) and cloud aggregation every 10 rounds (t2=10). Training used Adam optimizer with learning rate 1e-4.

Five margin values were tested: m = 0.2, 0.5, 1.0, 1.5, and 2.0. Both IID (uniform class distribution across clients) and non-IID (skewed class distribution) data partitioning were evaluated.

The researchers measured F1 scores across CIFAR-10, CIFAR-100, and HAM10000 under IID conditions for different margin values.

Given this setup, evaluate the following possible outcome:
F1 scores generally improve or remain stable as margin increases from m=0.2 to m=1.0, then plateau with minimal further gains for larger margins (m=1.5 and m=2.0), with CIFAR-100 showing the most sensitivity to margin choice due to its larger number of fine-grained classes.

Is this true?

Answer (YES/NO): NO